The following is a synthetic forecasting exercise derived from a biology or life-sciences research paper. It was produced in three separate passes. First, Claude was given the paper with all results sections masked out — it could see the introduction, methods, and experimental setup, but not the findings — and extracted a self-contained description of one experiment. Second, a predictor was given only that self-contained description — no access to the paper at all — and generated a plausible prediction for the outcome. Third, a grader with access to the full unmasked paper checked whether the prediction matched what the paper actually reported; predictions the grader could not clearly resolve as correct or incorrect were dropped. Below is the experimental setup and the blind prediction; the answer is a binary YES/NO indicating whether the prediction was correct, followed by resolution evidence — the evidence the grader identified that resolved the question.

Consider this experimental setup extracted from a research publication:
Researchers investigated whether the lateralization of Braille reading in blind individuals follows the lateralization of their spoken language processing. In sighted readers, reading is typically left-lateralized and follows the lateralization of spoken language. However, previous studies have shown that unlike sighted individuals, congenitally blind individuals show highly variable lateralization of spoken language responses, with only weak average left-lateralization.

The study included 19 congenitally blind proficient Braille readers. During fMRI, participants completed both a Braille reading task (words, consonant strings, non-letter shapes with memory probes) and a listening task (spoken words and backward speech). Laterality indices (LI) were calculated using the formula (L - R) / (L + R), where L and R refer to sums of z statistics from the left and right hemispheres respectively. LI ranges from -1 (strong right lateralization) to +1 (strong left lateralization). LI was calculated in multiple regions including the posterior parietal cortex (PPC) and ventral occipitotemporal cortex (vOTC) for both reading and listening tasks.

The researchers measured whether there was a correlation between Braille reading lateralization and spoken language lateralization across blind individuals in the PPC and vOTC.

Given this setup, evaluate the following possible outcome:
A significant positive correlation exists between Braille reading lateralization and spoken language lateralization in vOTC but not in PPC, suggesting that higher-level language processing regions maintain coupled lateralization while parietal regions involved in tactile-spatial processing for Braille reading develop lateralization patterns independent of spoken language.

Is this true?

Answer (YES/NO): NO